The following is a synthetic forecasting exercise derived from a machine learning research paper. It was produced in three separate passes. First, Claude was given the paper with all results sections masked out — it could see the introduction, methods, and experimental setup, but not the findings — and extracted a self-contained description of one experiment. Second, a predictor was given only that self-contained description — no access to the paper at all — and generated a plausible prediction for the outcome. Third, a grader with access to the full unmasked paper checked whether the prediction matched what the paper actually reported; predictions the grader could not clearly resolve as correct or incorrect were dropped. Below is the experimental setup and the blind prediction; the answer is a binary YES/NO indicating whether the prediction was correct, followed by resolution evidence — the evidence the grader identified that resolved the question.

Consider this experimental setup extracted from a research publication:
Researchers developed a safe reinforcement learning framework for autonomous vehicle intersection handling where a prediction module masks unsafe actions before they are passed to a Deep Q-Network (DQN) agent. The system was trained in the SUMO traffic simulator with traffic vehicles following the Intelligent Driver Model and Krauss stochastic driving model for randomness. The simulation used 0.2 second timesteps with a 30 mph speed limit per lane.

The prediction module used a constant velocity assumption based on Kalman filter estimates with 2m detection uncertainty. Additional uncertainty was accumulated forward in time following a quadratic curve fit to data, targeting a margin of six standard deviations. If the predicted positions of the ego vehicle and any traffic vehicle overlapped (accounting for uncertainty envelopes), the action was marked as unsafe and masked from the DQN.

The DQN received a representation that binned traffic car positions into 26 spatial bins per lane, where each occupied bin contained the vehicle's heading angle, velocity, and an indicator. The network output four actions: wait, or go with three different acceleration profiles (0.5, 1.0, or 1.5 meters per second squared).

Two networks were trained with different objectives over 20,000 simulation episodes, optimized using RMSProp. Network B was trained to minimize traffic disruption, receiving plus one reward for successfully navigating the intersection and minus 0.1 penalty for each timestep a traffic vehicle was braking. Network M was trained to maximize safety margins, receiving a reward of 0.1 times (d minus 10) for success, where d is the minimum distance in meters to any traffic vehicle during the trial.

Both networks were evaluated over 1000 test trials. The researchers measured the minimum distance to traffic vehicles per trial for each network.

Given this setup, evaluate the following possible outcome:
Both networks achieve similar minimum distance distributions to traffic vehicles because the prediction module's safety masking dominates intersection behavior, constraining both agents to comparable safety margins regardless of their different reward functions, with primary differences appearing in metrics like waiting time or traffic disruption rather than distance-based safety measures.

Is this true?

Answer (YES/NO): NO